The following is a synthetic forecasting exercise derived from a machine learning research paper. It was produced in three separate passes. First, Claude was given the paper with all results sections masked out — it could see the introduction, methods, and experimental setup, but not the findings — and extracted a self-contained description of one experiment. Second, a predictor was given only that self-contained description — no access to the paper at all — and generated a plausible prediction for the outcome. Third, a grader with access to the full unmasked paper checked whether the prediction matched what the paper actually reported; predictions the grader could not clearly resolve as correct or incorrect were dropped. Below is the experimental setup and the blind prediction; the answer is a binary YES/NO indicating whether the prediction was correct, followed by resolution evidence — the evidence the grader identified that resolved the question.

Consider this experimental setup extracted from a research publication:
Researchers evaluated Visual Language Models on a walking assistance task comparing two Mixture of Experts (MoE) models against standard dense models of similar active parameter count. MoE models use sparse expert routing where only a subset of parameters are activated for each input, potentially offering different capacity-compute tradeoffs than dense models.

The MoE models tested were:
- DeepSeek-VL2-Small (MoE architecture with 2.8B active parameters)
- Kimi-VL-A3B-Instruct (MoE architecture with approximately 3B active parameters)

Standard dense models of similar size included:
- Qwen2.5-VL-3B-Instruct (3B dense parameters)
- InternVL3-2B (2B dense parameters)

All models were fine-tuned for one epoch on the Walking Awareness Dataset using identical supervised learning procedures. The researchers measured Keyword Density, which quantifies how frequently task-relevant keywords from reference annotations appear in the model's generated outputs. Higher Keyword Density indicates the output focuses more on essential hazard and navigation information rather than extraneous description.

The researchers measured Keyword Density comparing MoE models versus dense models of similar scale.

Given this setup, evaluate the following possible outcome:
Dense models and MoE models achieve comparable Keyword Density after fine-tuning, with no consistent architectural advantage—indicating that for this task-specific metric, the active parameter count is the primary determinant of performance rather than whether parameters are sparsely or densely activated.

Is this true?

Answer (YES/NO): YES